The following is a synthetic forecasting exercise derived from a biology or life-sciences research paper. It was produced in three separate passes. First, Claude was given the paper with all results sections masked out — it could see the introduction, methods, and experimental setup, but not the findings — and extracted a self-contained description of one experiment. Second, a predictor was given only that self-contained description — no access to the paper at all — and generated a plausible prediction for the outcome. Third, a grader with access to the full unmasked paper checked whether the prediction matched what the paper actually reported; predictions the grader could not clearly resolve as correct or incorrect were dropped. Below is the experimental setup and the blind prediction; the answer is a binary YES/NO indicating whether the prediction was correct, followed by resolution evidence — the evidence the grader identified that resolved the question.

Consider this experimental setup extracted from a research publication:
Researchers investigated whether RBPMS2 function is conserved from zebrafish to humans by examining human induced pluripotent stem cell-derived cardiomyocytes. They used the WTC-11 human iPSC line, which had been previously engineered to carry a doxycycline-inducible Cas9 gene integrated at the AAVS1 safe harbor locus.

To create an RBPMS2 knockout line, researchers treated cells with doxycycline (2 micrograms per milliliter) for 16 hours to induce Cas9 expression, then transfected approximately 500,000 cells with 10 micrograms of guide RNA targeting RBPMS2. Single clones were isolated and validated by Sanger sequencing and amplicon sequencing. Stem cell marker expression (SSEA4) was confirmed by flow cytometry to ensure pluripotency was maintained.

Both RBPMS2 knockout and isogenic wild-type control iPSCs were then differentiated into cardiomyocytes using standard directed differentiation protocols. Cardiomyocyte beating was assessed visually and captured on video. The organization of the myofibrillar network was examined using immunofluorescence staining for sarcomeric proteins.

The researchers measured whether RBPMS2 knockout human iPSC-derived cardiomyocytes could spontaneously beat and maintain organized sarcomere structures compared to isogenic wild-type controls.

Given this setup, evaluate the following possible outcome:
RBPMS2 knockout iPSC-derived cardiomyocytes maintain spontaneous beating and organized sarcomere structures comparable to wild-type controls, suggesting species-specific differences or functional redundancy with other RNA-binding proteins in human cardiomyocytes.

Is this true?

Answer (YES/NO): NO